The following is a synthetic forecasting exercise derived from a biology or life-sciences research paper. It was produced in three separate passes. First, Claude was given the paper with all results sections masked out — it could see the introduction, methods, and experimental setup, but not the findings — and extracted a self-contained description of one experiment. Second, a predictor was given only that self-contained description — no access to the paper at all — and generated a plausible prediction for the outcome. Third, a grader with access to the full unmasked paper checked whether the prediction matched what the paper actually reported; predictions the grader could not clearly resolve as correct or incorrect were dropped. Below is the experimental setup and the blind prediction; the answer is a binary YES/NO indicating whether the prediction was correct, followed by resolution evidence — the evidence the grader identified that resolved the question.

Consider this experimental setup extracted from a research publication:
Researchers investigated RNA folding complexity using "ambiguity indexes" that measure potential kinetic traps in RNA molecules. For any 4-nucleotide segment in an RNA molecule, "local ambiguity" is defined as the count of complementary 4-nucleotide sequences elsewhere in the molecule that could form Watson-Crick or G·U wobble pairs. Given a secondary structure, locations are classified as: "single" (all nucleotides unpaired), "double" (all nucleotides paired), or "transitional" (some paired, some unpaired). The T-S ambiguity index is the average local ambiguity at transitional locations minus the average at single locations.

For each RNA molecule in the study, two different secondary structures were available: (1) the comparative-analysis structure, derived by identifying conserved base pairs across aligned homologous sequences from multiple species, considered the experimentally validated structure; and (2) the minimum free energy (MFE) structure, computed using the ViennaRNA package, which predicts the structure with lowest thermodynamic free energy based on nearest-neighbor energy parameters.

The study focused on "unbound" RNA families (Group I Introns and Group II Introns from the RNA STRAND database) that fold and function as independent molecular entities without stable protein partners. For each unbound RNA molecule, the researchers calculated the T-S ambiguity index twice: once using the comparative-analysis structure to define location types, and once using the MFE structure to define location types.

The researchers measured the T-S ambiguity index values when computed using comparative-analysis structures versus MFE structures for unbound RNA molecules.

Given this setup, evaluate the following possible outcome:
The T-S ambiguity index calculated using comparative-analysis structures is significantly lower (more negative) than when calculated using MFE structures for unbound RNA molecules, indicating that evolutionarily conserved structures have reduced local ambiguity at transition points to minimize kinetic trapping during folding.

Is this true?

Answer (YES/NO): YES